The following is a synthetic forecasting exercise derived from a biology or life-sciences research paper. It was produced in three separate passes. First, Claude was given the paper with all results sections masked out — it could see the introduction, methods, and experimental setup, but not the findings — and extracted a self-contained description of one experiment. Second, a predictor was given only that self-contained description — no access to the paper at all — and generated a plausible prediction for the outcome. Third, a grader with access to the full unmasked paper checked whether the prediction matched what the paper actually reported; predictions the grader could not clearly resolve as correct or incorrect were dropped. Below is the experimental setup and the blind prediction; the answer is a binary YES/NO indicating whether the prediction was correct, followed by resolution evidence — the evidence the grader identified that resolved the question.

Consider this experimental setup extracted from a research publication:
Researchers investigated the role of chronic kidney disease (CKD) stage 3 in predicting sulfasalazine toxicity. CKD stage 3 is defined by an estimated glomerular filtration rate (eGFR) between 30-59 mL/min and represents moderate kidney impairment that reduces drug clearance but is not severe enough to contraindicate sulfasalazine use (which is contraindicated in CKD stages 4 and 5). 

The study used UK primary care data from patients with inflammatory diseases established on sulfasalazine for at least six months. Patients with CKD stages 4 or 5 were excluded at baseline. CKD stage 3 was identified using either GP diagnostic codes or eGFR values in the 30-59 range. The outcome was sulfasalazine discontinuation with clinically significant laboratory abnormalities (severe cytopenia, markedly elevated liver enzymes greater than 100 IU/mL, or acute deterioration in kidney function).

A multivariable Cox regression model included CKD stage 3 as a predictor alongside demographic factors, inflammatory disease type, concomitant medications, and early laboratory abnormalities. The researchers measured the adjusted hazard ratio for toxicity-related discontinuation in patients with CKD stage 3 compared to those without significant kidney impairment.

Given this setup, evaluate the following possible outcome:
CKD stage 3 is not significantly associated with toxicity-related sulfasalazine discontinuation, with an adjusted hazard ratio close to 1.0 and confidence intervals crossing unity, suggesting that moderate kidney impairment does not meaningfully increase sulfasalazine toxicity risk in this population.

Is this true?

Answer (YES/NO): NO